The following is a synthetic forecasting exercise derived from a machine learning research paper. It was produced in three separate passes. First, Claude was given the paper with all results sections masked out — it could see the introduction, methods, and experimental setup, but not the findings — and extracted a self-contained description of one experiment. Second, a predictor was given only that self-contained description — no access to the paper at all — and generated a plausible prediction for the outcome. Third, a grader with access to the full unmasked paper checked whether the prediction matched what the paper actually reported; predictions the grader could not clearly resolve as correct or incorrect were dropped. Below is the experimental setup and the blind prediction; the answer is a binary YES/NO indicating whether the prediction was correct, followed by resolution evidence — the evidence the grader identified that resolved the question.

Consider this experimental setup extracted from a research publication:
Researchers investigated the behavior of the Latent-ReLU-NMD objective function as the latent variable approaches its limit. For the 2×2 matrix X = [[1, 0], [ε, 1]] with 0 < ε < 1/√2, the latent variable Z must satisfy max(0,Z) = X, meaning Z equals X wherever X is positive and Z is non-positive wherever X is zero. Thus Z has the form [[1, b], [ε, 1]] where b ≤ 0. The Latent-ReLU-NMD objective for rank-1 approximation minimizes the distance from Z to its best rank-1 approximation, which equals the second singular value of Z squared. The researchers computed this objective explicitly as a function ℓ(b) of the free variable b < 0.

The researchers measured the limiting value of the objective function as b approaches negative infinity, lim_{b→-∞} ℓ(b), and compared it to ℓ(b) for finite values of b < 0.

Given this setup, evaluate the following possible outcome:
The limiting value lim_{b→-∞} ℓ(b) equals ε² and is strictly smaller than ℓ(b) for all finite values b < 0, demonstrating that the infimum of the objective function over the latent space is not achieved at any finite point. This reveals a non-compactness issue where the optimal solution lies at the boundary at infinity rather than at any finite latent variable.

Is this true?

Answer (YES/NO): YES